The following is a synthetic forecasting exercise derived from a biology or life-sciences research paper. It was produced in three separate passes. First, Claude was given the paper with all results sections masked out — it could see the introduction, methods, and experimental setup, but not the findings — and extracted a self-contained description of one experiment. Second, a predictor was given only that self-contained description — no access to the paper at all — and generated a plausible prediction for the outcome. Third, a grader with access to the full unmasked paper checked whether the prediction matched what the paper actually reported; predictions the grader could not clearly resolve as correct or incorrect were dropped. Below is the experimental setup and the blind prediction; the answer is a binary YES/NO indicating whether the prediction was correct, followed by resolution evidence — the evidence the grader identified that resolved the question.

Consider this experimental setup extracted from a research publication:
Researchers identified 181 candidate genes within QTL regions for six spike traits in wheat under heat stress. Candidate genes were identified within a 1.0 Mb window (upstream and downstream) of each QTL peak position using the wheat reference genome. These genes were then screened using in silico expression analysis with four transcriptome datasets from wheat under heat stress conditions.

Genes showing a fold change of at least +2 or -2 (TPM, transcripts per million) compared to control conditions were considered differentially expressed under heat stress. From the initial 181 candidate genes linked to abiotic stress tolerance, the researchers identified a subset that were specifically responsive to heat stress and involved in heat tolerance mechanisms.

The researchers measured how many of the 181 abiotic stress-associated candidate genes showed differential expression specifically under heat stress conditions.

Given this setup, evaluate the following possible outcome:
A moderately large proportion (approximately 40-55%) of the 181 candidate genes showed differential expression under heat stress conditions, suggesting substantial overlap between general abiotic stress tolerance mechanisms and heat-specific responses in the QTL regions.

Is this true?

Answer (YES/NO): NO